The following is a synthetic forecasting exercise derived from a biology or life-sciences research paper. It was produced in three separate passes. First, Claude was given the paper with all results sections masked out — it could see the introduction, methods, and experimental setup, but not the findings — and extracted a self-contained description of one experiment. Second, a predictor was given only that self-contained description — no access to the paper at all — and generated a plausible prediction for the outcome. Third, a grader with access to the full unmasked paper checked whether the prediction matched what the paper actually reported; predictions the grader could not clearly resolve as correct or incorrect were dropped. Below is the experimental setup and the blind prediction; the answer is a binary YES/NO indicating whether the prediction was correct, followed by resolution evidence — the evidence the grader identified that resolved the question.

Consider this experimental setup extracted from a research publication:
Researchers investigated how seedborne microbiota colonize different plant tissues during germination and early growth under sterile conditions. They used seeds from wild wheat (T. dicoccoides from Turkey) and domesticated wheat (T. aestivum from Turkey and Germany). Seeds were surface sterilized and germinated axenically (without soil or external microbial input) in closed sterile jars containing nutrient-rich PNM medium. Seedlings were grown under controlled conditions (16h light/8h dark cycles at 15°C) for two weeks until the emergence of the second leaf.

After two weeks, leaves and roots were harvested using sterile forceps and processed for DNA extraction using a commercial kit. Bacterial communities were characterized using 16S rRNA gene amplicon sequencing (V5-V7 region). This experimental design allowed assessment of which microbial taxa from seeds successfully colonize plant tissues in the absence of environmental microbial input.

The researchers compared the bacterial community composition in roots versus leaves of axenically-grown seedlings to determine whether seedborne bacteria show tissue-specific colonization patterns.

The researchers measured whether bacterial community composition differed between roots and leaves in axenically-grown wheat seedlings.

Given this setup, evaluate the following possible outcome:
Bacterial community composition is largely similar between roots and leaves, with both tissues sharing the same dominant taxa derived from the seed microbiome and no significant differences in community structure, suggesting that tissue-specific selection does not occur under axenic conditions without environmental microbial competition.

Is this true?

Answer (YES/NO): NO